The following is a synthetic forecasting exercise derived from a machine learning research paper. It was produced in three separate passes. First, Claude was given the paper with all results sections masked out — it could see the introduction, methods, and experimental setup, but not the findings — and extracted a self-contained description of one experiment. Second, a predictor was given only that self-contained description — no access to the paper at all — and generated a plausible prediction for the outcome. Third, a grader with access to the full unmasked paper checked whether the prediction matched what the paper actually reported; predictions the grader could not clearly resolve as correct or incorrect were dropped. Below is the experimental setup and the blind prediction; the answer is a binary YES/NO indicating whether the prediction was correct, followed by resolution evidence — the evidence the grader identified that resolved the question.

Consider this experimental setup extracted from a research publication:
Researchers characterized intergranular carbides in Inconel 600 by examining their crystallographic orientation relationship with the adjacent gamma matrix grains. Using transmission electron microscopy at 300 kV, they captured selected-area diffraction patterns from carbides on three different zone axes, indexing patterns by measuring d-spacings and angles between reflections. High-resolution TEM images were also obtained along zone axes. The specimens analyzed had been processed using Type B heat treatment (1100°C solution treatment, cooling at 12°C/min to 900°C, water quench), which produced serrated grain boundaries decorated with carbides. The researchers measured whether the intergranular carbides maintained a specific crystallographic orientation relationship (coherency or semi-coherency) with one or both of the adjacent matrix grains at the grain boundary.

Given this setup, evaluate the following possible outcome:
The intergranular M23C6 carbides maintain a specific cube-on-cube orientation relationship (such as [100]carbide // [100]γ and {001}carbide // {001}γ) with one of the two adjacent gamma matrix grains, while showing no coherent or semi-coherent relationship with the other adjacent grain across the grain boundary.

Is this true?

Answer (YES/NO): NO